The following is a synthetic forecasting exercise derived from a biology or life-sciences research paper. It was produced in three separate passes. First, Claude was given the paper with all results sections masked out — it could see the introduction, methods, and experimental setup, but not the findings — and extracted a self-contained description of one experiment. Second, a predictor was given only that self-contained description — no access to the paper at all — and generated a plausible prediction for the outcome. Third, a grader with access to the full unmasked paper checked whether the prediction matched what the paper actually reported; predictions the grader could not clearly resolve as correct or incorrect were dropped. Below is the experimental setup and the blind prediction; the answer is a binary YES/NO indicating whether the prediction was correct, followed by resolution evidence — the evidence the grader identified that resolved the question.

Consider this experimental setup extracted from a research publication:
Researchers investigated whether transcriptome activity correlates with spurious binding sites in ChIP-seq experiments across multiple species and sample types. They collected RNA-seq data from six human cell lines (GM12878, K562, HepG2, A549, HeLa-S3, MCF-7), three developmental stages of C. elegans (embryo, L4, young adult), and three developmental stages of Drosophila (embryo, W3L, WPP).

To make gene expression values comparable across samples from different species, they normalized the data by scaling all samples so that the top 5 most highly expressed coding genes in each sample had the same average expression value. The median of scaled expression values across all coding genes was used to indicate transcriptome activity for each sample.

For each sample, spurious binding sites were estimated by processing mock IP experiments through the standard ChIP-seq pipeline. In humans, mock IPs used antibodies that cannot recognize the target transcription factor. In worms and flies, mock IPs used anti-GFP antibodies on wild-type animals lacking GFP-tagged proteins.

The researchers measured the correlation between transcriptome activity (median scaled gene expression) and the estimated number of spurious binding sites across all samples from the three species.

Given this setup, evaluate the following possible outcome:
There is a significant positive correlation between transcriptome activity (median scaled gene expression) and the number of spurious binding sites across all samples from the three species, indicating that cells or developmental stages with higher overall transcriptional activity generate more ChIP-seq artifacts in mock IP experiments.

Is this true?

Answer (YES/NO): YES